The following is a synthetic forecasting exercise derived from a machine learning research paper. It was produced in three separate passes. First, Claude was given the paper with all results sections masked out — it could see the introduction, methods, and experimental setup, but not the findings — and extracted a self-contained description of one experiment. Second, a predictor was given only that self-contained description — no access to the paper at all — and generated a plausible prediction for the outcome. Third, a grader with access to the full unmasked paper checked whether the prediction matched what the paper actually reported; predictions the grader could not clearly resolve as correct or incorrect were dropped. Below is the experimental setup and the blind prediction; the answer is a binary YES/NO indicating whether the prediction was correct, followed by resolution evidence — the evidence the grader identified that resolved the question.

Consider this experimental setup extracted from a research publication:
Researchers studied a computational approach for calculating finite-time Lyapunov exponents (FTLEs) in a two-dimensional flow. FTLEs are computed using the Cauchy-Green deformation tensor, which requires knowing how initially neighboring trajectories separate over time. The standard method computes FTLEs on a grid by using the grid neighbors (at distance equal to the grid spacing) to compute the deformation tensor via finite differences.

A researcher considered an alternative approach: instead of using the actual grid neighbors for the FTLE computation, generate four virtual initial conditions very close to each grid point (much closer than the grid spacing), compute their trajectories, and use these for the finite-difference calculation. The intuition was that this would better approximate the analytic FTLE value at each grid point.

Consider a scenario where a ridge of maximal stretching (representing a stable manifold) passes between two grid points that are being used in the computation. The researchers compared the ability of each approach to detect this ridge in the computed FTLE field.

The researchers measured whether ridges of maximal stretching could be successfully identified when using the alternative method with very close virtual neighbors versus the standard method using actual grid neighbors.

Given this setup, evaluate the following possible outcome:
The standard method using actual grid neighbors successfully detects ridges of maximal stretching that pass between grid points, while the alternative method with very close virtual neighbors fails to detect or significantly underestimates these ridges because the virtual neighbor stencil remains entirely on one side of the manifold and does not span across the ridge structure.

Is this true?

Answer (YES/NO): YES